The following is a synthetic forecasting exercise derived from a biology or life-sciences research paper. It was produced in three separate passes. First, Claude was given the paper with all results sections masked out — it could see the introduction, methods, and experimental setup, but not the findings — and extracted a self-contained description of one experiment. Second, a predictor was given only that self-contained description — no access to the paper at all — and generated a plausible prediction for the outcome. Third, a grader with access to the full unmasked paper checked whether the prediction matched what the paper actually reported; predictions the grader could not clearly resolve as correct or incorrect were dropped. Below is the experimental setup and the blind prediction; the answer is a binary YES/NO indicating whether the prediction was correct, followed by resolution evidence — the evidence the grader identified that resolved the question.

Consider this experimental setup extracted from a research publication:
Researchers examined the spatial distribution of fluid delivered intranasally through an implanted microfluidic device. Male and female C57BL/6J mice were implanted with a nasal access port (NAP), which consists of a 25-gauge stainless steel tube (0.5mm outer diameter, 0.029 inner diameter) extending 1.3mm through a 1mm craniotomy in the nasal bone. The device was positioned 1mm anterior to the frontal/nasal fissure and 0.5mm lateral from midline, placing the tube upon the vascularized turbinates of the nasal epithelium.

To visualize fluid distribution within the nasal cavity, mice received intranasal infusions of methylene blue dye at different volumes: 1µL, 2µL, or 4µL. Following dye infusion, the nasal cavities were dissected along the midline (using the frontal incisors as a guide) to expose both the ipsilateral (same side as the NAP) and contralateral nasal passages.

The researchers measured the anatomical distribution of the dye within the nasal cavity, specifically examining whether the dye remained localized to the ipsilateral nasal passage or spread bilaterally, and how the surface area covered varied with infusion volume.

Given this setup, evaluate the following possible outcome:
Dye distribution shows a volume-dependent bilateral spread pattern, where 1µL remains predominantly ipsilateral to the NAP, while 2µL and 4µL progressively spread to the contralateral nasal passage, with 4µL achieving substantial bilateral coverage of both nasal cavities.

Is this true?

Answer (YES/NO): NO